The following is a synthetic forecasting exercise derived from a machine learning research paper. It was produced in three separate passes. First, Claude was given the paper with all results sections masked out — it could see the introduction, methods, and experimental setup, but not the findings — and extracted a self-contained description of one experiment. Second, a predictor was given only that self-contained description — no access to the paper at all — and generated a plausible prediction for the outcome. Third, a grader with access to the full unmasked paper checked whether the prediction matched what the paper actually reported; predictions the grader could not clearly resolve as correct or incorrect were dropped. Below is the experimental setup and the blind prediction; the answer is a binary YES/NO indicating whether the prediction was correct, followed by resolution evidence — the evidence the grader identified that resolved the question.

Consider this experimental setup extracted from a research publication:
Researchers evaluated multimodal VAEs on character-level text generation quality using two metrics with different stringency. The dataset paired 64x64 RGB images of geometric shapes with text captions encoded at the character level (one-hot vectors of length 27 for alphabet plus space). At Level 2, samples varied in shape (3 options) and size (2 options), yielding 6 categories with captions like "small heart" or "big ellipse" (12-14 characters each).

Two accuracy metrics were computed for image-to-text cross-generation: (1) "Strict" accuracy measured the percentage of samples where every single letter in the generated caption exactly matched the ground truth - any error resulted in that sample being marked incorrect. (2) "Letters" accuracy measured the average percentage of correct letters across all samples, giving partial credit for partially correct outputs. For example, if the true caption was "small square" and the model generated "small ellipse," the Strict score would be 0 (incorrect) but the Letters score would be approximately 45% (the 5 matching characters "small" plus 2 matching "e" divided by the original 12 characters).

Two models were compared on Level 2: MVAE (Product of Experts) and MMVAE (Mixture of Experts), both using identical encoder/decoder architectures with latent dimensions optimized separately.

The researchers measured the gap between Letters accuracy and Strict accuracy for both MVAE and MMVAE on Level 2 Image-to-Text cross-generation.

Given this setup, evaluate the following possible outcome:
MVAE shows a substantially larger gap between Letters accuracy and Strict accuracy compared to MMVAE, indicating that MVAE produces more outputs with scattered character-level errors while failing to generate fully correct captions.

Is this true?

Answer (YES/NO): NO